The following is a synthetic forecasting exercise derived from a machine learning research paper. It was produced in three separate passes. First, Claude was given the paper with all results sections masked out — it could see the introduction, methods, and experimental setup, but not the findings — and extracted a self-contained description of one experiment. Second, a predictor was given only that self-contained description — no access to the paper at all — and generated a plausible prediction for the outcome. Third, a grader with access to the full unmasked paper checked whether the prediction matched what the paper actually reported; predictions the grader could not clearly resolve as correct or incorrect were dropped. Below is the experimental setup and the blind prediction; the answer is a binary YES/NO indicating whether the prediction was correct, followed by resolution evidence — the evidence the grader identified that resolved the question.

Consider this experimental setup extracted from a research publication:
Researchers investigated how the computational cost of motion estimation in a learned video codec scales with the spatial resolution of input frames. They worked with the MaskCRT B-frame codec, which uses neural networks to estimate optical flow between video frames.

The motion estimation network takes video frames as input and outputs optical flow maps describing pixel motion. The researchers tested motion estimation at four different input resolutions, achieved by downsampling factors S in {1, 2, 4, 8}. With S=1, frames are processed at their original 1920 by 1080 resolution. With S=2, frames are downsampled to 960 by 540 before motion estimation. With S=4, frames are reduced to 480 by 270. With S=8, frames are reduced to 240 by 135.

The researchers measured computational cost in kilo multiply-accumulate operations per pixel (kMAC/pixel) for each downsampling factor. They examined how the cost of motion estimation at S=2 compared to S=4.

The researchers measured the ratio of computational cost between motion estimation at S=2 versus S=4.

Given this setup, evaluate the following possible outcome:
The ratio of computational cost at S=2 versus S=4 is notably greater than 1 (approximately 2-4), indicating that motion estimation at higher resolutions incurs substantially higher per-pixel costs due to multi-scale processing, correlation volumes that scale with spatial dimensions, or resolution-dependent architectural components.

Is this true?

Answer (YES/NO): NO